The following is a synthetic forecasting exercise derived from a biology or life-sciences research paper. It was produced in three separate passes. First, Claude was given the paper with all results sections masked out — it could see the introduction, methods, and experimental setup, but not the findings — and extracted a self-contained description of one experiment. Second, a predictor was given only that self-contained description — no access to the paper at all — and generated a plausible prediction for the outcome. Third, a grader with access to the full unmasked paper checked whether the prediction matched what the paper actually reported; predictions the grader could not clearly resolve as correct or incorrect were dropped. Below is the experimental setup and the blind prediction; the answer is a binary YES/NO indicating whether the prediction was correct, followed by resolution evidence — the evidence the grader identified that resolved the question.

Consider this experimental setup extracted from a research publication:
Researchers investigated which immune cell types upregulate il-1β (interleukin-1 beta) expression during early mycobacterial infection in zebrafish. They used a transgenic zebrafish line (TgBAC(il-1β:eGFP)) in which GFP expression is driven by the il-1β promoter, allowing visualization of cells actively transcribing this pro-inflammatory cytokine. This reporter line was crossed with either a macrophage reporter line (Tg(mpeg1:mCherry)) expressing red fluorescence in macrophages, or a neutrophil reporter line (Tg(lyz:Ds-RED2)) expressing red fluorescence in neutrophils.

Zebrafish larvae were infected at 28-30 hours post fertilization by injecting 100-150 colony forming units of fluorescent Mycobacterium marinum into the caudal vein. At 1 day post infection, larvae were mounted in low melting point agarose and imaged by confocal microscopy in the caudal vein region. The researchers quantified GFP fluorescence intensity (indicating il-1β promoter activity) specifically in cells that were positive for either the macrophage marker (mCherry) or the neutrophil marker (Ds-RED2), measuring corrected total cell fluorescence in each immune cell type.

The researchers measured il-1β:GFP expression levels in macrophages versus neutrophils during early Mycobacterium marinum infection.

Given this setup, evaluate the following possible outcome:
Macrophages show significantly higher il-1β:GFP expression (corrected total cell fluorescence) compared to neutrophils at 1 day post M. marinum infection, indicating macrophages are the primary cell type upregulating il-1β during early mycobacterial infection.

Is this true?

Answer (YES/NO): YES